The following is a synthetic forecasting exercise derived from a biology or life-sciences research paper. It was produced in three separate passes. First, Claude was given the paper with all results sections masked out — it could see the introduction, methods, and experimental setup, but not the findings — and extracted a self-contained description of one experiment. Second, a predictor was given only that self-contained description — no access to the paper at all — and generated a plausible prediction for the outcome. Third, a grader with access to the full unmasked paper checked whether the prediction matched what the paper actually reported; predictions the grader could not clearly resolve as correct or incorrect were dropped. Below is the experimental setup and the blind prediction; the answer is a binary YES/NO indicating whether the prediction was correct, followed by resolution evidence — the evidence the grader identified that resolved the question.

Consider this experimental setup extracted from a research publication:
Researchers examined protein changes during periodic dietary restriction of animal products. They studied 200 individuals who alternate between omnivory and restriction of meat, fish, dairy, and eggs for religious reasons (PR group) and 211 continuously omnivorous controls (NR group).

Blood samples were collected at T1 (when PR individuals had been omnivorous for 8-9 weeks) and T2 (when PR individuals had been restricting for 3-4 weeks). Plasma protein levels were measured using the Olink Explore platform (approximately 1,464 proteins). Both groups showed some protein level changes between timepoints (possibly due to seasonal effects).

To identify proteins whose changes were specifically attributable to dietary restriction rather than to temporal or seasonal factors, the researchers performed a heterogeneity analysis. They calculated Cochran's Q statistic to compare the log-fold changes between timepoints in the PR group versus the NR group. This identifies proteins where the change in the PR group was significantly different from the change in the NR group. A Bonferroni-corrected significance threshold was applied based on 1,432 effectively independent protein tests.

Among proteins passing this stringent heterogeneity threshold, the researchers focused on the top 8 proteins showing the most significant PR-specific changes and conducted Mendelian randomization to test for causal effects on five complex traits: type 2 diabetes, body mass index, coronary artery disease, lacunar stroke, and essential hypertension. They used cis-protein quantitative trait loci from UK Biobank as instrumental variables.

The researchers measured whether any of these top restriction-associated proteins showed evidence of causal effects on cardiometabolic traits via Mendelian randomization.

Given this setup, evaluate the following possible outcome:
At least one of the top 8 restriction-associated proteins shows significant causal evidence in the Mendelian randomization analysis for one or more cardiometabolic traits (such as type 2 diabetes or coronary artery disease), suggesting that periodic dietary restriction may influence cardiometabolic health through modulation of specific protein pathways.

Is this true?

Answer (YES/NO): YES